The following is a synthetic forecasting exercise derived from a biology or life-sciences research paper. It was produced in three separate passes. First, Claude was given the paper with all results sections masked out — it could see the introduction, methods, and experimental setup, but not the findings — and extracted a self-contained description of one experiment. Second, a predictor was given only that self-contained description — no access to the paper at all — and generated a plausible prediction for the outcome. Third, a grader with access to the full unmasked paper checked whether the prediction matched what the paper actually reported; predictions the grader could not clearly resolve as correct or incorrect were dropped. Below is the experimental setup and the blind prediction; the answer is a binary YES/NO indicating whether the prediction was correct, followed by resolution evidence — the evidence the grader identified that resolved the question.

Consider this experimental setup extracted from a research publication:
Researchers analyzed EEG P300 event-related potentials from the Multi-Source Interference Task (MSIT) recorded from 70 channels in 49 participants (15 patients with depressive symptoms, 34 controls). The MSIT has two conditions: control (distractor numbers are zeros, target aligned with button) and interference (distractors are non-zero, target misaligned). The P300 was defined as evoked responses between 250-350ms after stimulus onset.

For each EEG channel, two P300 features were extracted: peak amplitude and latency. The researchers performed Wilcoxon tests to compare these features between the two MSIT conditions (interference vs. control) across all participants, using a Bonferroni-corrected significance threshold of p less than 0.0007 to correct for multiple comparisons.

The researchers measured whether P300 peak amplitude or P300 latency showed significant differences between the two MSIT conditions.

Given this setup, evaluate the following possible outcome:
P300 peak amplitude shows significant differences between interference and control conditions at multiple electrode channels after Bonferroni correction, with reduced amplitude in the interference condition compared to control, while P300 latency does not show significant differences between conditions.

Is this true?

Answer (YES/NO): NO